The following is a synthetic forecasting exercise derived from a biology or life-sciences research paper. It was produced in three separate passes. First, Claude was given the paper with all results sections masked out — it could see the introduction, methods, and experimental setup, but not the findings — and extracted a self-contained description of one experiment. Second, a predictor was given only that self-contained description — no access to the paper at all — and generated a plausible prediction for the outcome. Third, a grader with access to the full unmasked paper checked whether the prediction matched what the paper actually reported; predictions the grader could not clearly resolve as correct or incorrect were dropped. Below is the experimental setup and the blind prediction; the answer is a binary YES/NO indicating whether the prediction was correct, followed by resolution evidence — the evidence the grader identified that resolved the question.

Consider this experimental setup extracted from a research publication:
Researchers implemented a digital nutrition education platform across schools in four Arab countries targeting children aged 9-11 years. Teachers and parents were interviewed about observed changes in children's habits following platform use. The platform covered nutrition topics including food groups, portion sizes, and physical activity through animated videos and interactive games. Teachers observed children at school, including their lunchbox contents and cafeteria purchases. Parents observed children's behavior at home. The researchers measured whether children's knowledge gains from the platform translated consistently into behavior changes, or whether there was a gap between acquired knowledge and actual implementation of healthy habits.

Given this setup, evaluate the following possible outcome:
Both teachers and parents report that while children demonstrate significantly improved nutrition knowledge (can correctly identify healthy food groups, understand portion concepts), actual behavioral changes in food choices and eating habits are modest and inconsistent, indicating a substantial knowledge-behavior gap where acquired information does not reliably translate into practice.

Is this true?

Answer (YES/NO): NO